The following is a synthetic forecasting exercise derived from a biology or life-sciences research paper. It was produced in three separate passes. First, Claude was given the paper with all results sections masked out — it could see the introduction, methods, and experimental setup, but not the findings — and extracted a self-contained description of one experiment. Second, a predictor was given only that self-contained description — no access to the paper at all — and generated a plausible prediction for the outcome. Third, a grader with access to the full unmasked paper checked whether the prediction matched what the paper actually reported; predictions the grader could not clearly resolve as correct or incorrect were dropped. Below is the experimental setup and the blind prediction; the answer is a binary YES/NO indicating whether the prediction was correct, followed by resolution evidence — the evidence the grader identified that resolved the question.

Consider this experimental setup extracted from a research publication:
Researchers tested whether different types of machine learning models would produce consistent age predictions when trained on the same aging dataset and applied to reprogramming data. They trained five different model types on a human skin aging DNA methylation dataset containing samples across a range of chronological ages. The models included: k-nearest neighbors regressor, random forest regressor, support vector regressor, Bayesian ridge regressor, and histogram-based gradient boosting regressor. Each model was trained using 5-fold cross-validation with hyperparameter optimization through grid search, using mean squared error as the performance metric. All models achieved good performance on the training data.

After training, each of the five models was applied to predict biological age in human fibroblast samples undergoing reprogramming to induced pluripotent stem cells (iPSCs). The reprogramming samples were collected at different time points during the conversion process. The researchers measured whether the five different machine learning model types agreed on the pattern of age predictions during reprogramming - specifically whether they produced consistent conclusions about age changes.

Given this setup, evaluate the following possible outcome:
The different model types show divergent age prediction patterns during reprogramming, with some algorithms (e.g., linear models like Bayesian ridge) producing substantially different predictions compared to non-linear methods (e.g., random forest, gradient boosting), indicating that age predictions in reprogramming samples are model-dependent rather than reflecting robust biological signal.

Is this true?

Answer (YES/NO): YES